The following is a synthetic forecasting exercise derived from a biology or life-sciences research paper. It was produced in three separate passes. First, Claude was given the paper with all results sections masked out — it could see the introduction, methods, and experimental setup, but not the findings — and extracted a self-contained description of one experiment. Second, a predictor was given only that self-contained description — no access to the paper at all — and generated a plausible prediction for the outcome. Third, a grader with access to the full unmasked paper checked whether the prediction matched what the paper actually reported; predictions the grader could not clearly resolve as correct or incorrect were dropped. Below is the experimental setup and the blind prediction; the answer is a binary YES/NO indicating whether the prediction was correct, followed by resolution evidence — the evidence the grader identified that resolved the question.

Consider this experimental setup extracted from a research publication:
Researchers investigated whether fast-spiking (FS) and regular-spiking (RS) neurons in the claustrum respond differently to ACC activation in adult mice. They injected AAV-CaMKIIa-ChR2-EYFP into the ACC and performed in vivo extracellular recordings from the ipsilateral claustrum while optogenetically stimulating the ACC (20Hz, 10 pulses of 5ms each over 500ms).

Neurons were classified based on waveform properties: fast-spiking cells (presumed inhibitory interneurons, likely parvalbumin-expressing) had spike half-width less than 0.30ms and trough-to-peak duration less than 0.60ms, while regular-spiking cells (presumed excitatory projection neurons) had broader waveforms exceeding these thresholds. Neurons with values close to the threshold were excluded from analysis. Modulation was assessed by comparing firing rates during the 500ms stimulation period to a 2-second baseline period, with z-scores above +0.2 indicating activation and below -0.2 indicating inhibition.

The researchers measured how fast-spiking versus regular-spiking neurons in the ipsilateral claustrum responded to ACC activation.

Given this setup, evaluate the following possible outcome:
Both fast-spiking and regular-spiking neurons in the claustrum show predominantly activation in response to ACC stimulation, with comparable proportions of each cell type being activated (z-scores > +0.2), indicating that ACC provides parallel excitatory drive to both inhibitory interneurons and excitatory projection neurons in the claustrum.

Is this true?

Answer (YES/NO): NO